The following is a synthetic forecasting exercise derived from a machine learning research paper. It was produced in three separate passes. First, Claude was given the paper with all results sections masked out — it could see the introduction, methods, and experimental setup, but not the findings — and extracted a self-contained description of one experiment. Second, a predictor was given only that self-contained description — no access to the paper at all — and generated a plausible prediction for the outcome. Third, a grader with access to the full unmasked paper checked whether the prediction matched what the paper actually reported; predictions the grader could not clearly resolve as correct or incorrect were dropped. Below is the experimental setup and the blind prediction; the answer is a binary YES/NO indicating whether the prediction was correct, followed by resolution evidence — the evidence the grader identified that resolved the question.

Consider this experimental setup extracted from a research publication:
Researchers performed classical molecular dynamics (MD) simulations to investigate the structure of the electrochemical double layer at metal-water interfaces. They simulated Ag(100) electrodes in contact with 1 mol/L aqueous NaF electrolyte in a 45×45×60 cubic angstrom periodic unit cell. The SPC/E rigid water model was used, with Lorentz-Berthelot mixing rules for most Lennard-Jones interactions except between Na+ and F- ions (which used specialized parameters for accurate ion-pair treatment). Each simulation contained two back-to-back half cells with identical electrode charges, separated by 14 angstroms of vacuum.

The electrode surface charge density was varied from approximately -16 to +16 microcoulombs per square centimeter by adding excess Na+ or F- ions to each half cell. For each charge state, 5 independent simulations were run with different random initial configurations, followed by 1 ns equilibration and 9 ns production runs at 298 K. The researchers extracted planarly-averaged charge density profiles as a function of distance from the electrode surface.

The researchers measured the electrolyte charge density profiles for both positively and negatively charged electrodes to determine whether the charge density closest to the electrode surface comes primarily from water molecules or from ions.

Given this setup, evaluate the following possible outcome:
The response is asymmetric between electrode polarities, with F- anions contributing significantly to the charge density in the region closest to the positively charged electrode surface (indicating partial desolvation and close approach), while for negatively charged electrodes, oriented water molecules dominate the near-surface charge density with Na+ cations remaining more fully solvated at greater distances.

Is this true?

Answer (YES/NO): NO